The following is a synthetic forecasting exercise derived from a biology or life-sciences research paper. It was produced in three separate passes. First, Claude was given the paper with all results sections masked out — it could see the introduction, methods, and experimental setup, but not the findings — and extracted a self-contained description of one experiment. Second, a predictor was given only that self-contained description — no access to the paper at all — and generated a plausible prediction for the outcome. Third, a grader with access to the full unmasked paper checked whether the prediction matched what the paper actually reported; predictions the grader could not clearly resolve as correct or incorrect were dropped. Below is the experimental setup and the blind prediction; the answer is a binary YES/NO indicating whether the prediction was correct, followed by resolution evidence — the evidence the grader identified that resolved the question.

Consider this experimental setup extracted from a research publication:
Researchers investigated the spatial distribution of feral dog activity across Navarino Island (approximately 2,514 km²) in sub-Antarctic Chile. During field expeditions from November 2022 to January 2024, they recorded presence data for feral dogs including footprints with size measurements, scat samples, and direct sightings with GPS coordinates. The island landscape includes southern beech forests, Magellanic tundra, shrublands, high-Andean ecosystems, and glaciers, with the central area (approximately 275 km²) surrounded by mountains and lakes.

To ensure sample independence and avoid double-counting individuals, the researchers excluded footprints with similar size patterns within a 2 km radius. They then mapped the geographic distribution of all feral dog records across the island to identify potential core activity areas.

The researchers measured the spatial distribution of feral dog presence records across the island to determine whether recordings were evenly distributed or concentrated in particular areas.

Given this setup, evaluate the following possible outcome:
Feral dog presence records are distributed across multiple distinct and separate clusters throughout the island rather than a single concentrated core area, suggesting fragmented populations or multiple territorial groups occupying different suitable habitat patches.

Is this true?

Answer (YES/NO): NO